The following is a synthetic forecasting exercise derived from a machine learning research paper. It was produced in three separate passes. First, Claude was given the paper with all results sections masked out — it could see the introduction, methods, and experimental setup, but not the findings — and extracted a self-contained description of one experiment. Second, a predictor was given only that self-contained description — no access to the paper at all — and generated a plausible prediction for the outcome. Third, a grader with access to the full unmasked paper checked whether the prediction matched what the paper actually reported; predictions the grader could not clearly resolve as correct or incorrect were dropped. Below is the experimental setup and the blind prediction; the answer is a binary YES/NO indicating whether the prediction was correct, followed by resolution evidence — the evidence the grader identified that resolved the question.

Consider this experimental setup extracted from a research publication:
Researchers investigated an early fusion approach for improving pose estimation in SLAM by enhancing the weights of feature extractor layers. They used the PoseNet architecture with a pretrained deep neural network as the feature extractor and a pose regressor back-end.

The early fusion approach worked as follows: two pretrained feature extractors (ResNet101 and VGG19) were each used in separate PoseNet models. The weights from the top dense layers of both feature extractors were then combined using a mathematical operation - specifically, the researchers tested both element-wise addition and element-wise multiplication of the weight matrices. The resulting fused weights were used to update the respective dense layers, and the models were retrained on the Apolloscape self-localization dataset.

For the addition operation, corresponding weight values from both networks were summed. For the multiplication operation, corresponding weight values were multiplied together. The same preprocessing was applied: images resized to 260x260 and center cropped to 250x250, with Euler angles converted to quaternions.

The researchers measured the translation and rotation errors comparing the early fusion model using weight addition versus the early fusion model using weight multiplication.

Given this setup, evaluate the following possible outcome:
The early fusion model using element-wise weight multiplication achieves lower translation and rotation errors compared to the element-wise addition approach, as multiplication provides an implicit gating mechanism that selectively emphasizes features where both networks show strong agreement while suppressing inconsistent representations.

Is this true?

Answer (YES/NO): NO